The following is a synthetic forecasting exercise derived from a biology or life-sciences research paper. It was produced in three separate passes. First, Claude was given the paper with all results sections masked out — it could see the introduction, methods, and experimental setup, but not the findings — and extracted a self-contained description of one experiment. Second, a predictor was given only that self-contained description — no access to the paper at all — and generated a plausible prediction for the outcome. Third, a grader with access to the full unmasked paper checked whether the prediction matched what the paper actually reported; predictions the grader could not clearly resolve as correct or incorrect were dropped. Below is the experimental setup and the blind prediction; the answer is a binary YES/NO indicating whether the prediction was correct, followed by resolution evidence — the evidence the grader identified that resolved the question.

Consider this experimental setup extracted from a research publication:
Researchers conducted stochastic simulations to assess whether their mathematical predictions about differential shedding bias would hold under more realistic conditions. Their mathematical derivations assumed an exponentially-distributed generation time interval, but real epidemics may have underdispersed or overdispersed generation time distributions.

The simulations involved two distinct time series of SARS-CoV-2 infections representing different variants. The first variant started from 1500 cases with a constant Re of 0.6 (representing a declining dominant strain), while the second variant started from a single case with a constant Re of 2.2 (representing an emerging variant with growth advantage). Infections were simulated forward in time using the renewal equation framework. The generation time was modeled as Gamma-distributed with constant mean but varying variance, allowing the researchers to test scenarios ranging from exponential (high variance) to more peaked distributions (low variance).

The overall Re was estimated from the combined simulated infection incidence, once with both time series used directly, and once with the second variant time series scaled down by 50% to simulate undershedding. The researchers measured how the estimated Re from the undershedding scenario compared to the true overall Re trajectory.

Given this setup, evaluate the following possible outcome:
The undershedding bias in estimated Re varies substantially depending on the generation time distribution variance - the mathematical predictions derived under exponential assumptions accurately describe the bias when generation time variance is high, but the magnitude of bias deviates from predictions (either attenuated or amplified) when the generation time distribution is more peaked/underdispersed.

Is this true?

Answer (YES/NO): NO